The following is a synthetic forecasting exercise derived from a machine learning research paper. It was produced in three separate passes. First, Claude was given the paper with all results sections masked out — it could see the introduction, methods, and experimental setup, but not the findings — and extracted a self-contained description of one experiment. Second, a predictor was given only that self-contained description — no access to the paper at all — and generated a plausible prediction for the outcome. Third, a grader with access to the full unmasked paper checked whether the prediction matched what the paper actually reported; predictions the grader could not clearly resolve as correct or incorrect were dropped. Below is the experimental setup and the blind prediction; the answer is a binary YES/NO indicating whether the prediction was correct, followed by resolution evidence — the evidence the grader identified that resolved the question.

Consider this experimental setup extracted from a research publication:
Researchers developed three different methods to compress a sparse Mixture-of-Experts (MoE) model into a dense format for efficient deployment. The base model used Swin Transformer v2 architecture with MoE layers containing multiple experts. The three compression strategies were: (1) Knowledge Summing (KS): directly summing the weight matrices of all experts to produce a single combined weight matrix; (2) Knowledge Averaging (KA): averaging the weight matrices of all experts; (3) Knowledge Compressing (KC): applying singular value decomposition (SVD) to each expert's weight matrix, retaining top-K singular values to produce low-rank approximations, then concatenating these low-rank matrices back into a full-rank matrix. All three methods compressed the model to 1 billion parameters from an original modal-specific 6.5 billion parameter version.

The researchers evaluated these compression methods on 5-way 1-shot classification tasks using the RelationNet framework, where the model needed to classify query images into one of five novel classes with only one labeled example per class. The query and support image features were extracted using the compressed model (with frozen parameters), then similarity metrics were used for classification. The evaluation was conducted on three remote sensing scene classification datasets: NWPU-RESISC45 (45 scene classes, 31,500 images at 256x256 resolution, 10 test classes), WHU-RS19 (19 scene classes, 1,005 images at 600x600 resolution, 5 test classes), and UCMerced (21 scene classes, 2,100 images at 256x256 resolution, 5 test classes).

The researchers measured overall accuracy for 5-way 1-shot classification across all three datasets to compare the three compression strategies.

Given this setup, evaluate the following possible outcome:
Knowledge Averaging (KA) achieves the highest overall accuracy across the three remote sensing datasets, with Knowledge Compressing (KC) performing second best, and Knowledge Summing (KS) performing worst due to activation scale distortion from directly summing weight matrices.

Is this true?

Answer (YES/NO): NO